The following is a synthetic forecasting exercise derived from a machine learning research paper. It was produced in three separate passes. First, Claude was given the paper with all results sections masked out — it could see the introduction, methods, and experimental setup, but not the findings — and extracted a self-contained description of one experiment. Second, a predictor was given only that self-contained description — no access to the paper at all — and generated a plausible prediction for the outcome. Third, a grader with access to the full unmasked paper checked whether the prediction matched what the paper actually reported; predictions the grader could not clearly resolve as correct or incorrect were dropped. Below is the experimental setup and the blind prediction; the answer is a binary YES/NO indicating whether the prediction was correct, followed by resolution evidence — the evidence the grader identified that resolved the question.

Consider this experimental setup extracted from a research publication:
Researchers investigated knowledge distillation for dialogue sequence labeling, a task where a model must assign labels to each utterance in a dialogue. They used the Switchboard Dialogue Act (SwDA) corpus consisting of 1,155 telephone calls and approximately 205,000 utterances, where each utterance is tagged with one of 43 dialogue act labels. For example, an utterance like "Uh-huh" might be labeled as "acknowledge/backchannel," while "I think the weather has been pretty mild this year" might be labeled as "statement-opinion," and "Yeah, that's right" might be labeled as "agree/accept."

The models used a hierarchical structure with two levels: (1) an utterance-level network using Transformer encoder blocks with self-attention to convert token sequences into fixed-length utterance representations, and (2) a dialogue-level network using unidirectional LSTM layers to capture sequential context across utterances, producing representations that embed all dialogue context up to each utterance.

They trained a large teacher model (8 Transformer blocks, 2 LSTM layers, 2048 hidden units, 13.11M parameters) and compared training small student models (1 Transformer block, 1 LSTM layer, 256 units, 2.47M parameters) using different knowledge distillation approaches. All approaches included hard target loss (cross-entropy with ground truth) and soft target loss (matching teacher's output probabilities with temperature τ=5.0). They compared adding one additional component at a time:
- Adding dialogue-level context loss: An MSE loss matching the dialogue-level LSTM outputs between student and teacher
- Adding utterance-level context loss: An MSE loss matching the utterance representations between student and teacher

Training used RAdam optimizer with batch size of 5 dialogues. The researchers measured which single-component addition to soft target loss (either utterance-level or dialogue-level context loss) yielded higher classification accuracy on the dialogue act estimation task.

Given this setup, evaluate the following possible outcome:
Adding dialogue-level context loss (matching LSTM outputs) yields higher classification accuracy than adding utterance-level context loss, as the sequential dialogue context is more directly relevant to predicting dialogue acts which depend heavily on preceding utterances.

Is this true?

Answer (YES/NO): NO